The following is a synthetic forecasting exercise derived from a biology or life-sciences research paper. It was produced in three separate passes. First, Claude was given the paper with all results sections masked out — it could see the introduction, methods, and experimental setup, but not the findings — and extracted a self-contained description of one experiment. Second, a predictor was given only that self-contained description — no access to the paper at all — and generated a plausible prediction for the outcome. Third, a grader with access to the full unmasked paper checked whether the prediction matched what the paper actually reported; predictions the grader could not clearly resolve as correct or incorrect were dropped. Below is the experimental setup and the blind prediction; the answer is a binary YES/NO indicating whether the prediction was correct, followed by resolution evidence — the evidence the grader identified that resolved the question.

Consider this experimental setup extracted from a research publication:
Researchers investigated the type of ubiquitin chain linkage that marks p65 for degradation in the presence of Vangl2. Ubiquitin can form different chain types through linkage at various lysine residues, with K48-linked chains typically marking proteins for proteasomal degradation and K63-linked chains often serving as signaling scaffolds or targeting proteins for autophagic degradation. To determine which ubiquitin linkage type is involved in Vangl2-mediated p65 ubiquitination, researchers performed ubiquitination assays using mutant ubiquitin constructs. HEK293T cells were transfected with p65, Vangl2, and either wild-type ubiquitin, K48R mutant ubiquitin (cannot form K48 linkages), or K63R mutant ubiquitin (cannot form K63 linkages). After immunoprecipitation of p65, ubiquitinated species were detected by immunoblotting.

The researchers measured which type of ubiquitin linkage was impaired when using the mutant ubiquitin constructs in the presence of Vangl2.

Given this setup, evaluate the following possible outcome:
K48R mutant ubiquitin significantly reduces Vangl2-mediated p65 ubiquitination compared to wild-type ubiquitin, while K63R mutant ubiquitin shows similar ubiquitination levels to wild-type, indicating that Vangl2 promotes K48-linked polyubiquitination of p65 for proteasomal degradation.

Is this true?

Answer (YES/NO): NO